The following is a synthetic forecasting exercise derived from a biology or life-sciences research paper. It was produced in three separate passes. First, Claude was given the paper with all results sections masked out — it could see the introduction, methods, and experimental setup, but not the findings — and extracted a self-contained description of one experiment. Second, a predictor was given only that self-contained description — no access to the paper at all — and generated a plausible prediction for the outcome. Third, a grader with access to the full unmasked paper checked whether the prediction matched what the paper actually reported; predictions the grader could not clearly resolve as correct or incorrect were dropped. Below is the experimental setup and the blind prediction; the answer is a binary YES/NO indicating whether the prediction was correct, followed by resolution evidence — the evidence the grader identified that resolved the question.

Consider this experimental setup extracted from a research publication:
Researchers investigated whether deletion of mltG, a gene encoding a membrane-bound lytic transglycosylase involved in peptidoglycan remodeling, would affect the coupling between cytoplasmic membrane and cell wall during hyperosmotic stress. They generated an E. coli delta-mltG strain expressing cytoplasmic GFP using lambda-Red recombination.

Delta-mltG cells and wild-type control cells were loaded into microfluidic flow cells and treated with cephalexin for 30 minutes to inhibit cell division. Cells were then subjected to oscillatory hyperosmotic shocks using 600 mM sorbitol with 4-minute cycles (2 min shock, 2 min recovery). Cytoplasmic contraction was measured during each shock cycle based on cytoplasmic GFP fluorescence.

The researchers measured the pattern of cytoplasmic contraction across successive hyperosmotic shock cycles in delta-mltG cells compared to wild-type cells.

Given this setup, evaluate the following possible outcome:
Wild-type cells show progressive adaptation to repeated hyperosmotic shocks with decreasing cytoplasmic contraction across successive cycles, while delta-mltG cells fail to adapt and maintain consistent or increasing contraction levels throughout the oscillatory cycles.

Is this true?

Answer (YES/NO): NO